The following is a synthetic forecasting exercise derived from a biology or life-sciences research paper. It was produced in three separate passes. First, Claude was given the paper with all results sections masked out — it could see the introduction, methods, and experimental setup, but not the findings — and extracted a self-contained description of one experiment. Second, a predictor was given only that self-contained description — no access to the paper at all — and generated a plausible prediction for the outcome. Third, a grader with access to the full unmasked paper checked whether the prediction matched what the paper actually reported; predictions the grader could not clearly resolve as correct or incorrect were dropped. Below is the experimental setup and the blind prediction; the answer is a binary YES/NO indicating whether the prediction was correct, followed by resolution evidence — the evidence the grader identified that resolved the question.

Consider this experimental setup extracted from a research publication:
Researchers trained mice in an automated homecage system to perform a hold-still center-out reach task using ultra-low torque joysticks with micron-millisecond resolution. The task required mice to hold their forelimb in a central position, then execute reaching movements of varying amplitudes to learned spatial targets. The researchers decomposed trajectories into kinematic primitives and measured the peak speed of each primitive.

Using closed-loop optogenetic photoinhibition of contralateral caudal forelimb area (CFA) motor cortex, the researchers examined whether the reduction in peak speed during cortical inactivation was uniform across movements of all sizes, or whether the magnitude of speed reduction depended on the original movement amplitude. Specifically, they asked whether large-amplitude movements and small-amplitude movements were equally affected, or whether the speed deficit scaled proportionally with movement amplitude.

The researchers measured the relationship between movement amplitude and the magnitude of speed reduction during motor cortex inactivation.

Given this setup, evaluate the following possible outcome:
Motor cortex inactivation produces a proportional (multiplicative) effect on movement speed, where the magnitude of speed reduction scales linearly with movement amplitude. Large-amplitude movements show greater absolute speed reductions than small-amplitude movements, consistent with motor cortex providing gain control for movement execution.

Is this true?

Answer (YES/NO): YES